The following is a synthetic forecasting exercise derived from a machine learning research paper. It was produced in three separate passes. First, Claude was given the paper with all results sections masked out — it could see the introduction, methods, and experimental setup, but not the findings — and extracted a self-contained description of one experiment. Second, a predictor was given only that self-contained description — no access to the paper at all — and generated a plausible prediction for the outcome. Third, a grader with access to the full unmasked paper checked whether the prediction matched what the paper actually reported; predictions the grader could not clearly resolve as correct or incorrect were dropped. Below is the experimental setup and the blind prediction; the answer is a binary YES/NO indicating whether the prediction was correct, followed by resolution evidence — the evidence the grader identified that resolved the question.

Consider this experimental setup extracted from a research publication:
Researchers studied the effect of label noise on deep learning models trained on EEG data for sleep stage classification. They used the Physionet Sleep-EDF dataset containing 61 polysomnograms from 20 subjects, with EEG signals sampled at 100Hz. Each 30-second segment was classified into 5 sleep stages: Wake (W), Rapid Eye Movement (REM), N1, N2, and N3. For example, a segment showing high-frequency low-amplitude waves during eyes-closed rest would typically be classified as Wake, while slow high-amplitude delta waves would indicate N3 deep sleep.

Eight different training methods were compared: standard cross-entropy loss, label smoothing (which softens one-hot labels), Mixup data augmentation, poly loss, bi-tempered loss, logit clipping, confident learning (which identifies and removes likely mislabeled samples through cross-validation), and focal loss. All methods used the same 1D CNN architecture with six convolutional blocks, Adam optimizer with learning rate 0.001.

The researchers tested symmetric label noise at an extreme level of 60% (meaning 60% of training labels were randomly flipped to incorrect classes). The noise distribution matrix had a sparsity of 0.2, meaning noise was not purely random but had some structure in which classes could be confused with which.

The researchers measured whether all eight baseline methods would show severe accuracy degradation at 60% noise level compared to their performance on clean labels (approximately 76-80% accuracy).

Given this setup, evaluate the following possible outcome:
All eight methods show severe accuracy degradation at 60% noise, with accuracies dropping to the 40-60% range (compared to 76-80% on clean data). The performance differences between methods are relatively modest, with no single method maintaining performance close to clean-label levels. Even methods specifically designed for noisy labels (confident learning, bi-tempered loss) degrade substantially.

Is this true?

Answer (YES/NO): NO